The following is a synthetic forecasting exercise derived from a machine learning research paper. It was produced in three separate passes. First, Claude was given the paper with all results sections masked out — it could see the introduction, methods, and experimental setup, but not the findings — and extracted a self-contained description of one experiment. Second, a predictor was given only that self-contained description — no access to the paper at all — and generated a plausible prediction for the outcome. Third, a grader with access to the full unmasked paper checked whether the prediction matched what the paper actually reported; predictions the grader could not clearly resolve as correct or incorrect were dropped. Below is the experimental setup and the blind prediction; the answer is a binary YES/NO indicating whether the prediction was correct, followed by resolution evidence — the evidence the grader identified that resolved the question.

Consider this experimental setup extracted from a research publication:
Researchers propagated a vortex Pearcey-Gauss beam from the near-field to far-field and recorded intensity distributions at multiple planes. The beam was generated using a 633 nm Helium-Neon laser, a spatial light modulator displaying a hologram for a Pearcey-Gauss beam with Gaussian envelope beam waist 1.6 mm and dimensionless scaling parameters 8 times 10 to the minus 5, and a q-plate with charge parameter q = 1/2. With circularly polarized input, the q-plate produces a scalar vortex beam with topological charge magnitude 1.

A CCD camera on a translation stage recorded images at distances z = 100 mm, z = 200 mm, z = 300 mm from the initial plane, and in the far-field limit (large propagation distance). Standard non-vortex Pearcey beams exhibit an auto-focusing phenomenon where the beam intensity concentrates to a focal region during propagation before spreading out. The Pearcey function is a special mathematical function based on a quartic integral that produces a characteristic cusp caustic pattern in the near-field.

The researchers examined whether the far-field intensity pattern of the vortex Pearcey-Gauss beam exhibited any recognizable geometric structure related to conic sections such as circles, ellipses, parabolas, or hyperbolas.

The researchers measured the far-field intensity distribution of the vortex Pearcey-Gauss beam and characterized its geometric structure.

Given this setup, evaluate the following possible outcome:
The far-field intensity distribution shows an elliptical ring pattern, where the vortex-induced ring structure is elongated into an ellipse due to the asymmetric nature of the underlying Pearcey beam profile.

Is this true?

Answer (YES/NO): NO